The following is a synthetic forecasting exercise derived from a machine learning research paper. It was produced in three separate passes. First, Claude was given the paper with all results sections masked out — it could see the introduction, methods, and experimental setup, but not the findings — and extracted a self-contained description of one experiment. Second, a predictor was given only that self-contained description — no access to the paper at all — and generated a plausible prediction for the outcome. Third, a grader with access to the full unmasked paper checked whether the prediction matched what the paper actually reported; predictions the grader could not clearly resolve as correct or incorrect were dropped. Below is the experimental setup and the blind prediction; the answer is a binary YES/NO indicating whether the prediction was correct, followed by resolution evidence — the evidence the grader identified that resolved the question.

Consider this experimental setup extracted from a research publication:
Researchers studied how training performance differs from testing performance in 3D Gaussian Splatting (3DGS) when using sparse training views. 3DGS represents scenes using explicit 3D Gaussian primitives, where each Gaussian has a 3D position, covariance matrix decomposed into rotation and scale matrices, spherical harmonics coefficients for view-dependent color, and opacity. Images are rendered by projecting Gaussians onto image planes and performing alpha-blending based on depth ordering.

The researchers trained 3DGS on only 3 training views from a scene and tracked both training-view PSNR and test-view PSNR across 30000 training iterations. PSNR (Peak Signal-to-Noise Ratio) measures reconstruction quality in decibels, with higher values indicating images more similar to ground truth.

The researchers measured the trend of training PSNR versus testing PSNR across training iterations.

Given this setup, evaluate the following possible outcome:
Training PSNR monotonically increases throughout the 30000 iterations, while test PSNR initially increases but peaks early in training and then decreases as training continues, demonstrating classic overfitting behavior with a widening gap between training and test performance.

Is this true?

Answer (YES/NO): YES